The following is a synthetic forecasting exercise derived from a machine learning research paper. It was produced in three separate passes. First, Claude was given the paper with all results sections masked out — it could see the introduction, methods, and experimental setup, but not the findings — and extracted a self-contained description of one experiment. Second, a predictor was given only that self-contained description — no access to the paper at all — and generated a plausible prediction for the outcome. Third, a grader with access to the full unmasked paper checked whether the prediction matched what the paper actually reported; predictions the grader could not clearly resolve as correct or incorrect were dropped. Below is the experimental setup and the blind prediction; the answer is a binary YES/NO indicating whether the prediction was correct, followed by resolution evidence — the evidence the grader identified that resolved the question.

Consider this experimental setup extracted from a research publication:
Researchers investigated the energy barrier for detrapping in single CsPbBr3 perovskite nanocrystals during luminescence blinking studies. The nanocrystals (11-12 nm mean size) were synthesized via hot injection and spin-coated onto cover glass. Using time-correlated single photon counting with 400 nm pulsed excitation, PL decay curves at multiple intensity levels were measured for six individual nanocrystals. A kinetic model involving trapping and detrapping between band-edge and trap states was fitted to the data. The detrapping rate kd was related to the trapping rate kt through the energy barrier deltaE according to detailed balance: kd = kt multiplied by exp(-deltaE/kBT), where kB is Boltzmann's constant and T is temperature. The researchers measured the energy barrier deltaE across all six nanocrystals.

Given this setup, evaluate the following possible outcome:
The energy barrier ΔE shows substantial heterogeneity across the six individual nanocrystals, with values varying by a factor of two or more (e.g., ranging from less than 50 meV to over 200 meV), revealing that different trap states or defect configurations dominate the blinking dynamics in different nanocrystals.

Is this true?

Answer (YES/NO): NO